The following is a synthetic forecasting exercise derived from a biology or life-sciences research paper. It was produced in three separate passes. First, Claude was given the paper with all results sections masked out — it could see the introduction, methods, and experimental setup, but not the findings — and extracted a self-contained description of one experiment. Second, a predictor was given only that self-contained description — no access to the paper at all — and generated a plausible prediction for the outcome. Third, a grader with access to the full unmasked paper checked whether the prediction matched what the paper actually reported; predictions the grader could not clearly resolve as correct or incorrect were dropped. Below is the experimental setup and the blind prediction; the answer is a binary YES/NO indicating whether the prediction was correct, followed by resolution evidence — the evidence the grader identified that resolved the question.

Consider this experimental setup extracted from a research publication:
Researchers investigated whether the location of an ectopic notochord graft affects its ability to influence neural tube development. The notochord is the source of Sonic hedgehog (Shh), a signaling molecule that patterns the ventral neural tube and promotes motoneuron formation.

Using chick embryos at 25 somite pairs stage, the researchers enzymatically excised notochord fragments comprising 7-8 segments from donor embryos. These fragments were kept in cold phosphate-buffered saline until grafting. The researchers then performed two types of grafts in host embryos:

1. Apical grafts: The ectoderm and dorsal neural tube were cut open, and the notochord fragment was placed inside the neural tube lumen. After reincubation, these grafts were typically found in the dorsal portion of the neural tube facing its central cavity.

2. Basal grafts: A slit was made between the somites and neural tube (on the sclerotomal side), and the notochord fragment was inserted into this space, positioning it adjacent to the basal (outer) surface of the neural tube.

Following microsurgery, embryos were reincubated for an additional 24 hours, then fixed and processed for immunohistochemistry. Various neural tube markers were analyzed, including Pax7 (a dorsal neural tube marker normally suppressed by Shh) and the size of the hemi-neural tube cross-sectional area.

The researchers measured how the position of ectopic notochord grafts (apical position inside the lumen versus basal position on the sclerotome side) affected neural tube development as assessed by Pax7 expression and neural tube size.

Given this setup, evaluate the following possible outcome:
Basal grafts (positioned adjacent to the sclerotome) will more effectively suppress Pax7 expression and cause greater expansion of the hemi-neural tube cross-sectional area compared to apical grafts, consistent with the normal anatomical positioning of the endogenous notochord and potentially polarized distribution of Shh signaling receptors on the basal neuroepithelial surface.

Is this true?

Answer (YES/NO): NO